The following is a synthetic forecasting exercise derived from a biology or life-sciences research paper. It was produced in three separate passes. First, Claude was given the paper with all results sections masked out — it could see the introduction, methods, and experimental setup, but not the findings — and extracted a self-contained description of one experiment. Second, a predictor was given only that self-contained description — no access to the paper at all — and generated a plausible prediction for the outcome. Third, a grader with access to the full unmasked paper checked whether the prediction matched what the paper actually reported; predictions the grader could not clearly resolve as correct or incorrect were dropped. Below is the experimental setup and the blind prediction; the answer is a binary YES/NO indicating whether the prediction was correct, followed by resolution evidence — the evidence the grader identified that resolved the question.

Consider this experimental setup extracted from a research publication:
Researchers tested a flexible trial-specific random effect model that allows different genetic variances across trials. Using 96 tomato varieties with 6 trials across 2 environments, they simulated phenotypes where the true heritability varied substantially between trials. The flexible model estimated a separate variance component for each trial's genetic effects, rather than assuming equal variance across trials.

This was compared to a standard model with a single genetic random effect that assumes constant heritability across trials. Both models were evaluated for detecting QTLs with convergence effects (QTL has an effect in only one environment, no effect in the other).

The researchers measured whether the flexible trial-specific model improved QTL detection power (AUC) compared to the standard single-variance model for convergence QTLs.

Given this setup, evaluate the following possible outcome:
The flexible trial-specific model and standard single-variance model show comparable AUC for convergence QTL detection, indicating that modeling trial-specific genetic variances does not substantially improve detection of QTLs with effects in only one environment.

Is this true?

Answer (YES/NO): YES